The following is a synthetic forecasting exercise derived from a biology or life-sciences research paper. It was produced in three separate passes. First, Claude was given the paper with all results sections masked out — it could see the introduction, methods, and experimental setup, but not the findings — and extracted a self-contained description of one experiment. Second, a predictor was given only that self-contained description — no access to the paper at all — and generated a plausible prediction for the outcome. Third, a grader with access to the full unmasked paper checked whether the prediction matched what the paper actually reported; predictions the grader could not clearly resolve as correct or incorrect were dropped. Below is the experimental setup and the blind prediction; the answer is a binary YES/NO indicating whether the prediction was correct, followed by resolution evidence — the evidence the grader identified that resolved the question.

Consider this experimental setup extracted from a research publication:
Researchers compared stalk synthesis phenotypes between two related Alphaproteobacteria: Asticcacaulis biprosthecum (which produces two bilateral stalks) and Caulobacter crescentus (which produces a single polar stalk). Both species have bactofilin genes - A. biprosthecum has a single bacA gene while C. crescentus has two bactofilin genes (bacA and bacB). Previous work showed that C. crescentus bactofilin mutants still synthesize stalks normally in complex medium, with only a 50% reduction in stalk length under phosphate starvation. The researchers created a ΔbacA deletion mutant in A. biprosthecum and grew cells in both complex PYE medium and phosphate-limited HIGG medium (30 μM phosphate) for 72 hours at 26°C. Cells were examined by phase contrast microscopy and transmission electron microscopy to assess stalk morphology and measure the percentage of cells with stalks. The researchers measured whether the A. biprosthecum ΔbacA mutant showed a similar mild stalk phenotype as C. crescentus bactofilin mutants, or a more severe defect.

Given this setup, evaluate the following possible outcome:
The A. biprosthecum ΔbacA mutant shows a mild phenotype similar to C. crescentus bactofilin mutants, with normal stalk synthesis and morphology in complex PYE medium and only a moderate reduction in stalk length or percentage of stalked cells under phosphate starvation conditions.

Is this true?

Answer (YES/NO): NO